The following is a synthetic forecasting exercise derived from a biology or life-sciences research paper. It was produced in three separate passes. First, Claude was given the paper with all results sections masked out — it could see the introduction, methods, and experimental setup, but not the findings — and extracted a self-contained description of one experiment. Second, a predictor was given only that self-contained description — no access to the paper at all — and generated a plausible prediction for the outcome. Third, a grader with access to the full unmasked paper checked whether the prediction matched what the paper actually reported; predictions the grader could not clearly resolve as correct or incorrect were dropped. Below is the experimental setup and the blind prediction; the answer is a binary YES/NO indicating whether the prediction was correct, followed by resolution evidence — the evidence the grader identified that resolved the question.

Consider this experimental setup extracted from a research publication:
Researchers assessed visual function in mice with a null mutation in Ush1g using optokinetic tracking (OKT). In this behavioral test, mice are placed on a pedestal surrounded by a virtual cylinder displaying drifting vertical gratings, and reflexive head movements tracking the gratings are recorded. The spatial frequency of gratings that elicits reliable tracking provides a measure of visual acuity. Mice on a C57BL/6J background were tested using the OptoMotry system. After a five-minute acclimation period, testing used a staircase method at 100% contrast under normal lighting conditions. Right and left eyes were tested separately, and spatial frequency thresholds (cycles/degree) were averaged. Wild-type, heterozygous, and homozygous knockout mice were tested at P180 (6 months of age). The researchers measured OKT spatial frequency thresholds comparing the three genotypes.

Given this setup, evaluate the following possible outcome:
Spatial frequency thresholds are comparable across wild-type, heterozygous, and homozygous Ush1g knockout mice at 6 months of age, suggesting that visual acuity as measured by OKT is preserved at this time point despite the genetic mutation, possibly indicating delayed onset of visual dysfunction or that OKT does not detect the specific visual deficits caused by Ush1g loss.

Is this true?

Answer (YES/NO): NO